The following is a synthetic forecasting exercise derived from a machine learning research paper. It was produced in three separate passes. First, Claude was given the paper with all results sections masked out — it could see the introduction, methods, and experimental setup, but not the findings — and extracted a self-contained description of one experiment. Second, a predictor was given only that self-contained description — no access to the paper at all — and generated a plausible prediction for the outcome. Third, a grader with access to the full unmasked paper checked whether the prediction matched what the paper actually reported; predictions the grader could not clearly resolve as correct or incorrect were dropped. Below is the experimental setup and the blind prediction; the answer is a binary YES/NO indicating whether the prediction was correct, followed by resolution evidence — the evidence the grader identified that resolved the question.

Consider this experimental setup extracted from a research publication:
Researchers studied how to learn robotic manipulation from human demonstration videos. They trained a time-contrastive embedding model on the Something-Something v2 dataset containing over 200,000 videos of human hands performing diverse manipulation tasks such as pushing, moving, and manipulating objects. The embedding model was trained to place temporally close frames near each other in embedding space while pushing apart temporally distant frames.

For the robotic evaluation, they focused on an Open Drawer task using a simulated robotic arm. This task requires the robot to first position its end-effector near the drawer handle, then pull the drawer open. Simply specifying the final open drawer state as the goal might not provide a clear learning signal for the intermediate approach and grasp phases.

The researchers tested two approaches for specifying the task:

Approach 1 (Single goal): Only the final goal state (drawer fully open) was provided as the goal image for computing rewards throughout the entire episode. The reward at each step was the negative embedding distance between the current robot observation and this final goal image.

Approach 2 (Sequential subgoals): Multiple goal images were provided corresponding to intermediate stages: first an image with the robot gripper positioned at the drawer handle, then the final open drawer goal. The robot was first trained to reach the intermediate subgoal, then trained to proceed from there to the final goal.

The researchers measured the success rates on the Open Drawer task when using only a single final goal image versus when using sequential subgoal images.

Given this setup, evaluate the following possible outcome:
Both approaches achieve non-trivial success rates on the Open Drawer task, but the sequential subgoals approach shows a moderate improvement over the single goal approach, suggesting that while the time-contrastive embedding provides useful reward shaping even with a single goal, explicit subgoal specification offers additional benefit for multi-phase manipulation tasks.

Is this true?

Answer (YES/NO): NO